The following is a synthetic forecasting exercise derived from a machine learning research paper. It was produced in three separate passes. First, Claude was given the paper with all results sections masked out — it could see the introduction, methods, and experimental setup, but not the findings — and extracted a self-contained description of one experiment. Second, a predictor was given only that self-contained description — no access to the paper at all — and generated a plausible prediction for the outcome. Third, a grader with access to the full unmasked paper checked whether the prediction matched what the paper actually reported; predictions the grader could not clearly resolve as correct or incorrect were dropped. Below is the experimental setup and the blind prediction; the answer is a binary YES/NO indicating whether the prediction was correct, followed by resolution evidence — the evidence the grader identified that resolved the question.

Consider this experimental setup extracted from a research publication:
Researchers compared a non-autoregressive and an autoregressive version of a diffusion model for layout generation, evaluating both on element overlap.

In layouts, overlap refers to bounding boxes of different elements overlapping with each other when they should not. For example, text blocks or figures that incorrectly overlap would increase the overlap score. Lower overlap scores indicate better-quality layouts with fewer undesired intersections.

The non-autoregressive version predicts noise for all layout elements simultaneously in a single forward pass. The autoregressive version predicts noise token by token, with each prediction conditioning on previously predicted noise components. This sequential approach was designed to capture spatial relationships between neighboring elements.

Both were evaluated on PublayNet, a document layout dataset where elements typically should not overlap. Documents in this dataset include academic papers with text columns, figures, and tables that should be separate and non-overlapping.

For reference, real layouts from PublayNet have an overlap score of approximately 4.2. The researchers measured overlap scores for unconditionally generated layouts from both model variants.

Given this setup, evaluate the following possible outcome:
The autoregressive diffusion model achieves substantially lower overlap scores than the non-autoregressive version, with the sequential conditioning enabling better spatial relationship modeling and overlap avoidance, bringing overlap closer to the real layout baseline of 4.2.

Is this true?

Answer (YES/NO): NO